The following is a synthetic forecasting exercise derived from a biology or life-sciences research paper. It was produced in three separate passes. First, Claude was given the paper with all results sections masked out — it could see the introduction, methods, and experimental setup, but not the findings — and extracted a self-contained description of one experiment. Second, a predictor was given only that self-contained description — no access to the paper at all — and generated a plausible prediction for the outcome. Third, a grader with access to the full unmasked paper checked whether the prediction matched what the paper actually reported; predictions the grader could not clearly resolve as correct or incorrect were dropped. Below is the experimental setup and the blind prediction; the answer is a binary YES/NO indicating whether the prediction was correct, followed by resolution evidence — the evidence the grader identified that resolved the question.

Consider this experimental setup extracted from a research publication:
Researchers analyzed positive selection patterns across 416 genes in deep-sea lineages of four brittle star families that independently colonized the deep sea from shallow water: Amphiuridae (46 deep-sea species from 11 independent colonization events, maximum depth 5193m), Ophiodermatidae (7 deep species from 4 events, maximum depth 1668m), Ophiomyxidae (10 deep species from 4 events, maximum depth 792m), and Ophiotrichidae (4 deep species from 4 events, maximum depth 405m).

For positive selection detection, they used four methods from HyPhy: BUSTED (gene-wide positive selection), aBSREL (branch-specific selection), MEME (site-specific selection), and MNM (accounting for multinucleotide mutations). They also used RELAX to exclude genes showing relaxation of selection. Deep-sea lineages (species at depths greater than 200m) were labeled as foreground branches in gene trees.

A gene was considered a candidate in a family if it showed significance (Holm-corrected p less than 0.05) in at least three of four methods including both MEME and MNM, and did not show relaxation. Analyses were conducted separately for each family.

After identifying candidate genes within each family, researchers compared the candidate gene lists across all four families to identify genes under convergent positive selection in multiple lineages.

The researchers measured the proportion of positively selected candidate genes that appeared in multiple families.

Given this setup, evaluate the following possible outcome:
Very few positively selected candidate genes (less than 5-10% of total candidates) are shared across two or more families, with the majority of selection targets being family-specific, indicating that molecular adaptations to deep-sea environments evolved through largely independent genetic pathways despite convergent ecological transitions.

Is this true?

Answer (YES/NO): NO